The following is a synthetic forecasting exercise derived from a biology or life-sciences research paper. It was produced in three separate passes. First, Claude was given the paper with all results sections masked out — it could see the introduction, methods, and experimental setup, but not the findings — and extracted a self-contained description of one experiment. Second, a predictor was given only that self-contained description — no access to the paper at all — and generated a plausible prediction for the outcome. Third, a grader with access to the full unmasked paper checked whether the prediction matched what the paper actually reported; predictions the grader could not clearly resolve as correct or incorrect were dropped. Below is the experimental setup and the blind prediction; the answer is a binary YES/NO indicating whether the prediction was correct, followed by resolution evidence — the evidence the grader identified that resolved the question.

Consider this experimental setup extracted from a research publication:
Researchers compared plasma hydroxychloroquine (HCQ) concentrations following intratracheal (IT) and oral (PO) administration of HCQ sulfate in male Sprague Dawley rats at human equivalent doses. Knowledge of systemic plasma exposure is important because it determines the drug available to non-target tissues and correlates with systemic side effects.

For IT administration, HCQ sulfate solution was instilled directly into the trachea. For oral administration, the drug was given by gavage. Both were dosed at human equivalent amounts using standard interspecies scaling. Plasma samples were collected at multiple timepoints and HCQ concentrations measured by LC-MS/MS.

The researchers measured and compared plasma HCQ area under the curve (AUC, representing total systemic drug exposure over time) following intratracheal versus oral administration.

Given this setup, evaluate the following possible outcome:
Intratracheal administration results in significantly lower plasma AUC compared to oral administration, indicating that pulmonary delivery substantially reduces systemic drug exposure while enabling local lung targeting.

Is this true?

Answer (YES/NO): YES